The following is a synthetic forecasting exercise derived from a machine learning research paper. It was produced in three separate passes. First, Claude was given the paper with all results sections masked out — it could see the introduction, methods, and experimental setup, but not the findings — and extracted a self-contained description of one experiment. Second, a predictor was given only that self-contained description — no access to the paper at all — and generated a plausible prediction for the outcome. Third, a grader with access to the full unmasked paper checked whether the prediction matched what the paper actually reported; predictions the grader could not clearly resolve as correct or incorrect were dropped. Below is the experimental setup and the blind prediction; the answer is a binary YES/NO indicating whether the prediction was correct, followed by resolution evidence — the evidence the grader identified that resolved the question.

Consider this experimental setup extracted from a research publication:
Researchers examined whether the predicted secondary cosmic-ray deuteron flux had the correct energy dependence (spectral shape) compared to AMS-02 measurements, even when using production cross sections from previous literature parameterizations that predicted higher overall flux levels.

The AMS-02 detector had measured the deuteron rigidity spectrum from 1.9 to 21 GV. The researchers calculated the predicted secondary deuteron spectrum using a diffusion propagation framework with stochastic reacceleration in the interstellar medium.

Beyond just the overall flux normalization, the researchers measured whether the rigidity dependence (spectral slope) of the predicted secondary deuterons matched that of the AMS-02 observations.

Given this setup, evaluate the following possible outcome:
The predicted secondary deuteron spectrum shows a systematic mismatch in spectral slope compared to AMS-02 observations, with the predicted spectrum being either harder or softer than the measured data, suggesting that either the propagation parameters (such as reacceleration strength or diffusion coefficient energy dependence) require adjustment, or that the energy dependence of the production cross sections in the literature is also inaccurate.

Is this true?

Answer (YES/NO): YES